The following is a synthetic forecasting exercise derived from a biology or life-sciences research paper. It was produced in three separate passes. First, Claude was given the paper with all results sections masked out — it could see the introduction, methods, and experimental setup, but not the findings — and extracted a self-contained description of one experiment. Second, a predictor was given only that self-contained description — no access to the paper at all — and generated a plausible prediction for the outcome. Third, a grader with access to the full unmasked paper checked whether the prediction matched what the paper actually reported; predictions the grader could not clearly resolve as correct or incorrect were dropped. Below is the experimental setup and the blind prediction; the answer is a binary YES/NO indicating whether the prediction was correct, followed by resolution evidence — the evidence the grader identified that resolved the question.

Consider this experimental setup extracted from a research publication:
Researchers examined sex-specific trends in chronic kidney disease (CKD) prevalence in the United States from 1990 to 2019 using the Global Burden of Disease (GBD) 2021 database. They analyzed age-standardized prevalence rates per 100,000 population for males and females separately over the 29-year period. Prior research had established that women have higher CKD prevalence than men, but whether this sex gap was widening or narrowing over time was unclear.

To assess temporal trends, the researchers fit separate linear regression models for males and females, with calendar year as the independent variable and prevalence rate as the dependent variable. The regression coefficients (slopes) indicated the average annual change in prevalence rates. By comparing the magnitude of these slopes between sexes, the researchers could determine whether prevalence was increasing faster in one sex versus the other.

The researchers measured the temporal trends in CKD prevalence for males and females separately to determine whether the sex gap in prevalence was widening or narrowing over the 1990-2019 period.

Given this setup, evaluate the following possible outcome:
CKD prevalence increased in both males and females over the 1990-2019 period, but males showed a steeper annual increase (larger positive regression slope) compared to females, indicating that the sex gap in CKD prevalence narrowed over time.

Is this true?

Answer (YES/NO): NO